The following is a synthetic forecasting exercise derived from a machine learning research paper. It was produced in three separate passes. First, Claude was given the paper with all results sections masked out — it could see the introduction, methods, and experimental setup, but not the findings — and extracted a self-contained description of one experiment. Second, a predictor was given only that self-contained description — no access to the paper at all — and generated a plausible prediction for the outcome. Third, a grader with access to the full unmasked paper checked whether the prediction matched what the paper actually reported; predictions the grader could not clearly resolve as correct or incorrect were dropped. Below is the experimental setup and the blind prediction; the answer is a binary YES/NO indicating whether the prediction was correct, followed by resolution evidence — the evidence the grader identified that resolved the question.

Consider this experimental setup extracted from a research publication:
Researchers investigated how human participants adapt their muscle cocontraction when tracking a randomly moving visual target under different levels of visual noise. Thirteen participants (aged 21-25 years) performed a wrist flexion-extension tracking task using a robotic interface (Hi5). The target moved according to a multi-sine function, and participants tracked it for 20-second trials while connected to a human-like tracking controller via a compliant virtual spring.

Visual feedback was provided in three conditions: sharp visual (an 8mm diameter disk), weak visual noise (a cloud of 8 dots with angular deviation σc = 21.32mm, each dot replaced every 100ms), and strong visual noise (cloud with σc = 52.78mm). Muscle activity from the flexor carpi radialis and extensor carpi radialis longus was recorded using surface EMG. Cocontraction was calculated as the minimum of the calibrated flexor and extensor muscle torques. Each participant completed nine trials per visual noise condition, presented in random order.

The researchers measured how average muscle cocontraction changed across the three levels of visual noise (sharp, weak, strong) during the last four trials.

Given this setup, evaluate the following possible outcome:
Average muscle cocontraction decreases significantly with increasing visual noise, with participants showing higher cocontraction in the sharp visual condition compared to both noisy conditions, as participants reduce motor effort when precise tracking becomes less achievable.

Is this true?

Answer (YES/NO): YES